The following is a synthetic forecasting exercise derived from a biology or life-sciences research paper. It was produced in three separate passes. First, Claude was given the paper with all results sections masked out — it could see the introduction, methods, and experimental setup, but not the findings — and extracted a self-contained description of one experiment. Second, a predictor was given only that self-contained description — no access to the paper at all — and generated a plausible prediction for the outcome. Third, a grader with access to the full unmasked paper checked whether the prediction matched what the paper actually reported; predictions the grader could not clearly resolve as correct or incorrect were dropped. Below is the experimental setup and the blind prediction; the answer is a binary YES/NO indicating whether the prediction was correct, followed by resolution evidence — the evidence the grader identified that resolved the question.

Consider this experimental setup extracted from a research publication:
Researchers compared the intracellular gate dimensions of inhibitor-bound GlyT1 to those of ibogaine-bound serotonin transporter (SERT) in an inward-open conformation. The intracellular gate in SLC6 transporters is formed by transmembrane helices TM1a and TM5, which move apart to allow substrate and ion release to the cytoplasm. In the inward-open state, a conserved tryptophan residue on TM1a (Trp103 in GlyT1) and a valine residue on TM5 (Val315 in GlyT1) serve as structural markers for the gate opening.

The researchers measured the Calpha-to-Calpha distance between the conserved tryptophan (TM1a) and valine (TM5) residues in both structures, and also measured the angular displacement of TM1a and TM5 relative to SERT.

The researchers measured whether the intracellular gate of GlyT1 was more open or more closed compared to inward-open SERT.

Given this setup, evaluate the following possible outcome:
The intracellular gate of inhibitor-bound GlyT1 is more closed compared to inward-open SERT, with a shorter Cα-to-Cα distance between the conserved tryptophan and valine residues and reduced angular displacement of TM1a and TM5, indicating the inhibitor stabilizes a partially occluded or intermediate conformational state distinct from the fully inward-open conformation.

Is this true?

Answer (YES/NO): NO